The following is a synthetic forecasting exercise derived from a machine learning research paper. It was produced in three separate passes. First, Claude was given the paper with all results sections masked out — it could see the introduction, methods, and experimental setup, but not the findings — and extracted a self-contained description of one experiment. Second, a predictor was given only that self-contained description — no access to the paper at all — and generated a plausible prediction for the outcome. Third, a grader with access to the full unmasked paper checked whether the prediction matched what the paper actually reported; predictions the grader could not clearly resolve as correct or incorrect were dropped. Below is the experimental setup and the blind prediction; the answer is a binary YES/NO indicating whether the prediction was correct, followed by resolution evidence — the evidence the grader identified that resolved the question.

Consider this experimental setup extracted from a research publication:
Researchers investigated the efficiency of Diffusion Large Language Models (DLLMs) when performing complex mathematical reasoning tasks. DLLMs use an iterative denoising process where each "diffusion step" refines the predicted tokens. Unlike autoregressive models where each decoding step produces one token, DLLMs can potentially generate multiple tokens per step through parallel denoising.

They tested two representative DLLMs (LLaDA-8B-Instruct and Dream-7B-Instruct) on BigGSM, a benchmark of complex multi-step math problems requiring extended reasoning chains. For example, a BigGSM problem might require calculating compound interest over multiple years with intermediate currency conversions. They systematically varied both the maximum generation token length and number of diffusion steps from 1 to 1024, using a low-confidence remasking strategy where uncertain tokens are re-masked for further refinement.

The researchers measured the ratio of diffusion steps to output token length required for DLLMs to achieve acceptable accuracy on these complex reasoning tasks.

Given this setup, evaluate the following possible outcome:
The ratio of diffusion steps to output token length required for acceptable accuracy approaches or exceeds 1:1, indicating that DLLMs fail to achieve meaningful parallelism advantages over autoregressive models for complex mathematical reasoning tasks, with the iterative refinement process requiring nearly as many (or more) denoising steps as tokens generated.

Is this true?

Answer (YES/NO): YES